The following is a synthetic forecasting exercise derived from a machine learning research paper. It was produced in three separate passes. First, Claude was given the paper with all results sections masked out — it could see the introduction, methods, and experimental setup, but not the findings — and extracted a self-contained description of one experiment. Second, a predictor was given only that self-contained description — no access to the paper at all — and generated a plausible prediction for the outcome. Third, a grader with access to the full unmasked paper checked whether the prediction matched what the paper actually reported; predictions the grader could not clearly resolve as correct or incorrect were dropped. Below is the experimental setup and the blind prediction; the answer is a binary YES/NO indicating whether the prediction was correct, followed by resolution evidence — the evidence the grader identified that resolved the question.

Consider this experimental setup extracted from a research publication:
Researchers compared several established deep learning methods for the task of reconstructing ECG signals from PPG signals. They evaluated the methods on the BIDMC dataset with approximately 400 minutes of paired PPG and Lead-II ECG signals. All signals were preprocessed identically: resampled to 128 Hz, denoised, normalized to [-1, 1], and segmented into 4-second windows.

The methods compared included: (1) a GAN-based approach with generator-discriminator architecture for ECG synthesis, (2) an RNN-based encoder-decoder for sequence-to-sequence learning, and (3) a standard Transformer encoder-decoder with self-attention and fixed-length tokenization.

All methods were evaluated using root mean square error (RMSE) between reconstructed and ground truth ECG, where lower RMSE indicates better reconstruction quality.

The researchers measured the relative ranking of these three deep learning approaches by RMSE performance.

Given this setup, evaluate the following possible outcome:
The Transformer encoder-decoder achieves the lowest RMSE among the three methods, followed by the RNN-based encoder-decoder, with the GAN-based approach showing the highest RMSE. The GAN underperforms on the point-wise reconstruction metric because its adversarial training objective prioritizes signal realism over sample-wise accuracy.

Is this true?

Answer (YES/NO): NO